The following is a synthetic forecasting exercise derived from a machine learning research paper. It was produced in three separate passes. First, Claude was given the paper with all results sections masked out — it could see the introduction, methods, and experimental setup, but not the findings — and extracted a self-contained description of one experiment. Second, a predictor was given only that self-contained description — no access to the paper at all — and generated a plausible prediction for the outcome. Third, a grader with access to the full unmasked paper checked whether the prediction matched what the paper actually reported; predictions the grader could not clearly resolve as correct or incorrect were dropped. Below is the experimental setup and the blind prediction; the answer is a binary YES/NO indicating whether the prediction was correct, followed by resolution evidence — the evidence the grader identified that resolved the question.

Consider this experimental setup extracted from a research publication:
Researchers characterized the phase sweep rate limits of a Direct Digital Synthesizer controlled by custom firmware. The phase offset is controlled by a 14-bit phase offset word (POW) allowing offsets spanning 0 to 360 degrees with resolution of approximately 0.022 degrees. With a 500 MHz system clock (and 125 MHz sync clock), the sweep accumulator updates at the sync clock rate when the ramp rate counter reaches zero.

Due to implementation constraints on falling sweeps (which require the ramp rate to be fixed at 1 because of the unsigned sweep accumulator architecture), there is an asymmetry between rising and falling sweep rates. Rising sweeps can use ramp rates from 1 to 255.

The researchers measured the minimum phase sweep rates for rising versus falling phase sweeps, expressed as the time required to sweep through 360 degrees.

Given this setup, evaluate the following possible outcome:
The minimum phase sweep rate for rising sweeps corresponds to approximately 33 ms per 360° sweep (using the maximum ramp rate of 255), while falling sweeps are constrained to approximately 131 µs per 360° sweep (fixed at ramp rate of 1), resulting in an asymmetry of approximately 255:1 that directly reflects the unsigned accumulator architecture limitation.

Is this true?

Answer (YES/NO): YES